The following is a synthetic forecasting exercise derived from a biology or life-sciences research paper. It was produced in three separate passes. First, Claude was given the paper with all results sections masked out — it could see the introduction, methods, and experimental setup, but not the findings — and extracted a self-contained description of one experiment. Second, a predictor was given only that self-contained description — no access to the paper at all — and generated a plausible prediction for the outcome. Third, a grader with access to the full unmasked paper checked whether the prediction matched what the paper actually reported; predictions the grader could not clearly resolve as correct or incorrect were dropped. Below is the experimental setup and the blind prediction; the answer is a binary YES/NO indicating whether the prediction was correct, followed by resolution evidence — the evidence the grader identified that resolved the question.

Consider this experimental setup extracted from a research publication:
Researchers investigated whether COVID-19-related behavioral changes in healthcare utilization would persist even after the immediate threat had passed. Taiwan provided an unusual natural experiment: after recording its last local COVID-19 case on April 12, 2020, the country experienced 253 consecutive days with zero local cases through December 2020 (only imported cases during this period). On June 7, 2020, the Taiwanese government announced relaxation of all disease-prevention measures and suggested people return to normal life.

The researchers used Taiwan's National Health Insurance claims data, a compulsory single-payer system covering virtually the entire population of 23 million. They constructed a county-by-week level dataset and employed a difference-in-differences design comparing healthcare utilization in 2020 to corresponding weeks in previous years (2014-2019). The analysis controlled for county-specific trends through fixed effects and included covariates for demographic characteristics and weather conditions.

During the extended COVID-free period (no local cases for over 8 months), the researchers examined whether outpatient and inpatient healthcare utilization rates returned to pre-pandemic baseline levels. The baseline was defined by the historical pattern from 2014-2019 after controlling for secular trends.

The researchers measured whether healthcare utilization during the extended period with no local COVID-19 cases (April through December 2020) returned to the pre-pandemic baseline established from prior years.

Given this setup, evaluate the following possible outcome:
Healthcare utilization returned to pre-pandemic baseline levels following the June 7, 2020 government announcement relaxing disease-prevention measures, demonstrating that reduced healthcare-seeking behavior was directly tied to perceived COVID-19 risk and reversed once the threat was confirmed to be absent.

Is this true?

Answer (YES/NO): NO